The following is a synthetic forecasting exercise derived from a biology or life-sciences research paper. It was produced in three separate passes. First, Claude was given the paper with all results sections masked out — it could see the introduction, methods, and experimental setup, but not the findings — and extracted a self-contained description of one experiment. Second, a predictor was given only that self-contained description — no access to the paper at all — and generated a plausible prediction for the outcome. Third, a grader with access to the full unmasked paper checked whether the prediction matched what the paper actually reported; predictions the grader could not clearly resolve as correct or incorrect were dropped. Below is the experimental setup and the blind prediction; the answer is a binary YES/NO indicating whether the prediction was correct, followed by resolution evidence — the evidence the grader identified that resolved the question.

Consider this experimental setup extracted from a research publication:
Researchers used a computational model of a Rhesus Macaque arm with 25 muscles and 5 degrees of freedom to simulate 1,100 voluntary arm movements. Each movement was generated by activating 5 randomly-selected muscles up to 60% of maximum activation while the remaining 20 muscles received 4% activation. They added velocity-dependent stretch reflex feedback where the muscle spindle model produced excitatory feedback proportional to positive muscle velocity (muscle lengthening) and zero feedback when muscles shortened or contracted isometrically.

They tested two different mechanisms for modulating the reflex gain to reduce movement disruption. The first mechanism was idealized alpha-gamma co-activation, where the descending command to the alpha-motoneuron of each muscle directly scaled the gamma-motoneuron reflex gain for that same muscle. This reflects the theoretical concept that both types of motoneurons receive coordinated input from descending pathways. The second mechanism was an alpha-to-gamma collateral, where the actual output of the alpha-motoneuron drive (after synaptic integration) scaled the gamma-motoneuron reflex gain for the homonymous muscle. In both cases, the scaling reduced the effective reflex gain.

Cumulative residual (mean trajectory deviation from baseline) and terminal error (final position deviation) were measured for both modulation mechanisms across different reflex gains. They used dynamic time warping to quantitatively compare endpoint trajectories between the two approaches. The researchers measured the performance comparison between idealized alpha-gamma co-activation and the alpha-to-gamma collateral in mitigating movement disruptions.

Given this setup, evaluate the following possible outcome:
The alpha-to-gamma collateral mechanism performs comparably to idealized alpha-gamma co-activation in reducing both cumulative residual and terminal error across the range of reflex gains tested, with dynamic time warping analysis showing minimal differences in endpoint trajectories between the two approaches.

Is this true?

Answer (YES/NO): YES